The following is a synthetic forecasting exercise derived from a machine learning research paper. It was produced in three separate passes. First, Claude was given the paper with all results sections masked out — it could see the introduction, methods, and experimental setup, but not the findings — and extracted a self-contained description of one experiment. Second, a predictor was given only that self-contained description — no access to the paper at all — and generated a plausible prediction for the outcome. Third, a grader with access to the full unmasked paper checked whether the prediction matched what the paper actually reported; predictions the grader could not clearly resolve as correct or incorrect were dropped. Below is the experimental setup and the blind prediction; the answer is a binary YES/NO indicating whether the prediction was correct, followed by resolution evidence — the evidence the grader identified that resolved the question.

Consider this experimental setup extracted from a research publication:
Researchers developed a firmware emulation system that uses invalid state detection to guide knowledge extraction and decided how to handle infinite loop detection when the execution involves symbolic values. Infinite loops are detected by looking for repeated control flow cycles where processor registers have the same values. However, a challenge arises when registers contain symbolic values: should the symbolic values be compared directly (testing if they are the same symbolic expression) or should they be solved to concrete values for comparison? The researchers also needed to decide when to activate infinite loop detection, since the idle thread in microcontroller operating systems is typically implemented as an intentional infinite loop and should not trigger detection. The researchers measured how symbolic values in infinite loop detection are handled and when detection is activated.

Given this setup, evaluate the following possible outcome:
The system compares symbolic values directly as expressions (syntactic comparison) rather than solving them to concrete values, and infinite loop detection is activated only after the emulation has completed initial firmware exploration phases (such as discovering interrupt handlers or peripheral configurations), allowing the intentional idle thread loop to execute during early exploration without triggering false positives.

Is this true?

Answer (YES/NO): NO